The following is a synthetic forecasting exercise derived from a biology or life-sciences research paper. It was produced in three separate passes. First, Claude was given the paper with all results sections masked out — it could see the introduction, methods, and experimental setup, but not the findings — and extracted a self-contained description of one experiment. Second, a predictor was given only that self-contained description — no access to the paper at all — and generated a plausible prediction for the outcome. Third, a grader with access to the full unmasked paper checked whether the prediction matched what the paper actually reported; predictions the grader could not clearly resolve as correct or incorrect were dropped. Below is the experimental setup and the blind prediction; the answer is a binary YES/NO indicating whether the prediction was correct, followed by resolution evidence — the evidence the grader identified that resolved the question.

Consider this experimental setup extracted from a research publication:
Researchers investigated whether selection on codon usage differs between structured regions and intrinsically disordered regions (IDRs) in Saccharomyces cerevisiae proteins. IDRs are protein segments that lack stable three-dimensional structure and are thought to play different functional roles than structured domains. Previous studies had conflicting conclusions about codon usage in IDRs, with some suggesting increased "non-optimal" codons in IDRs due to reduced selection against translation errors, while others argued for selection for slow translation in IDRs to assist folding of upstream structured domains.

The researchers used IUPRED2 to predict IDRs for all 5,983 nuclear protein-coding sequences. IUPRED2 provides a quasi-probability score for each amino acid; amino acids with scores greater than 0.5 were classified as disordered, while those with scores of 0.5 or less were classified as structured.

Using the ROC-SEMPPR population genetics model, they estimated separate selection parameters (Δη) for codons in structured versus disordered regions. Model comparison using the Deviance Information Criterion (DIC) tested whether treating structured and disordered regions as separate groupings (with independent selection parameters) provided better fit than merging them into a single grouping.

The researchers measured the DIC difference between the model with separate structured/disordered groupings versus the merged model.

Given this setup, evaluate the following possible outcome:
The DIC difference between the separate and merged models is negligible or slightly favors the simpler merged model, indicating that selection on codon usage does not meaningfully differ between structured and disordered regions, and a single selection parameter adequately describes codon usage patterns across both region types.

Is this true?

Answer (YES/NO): NO